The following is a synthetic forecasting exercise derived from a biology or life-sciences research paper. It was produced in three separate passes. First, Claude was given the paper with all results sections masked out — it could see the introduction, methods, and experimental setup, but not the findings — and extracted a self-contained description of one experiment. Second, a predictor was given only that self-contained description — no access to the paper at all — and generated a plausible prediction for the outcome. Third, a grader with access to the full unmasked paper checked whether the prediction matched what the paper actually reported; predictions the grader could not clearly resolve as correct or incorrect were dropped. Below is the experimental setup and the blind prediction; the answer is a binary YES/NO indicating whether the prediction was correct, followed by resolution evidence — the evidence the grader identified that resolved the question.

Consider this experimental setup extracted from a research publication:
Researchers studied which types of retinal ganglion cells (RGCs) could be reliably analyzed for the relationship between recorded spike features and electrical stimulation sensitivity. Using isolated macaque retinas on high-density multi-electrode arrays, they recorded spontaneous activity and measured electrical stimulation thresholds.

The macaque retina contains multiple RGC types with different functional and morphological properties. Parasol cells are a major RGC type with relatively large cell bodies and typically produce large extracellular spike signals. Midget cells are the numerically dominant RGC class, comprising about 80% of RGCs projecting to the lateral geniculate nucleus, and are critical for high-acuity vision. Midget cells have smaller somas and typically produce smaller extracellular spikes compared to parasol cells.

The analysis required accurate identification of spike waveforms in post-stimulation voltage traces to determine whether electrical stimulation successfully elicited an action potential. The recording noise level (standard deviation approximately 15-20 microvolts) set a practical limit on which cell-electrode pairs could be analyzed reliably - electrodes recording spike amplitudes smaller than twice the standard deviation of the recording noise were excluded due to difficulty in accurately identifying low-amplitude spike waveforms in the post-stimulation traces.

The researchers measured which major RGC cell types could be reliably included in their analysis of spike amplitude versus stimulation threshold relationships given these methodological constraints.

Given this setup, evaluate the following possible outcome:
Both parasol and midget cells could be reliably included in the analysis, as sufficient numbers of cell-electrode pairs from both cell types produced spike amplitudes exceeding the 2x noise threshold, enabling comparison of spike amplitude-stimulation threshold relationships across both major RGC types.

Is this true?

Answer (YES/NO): NO